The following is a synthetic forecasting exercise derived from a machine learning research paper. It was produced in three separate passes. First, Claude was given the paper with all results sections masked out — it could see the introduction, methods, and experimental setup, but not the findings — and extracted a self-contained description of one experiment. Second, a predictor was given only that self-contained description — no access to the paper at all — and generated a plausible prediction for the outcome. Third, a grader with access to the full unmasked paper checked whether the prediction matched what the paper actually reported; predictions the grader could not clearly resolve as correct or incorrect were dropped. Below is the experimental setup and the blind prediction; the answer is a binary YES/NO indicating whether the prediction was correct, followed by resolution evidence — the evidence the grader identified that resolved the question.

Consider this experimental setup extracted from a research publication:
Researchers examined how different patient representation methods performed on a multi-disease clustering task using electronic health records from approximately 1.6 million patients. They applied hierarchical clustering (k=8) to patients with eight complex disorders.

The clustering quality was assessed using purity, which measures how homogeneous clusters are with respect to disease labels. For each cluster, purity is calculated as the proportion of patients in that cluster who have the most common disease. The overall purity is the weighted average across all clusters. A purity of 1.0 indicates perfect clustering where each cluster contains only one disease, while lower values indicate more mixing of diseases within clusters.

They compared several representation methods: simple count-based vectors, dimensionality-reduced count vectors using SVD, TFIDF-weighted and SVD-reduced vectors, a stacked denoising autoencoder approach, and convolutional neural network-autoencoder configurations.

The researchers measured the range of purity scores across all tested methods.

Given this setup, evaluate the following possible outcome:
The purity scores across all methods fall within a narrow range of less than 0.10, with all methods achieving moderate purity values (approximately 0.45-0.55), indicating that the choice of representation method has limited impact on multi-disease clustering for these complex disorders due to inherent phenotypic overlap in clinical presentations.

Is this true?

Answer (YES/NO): NO